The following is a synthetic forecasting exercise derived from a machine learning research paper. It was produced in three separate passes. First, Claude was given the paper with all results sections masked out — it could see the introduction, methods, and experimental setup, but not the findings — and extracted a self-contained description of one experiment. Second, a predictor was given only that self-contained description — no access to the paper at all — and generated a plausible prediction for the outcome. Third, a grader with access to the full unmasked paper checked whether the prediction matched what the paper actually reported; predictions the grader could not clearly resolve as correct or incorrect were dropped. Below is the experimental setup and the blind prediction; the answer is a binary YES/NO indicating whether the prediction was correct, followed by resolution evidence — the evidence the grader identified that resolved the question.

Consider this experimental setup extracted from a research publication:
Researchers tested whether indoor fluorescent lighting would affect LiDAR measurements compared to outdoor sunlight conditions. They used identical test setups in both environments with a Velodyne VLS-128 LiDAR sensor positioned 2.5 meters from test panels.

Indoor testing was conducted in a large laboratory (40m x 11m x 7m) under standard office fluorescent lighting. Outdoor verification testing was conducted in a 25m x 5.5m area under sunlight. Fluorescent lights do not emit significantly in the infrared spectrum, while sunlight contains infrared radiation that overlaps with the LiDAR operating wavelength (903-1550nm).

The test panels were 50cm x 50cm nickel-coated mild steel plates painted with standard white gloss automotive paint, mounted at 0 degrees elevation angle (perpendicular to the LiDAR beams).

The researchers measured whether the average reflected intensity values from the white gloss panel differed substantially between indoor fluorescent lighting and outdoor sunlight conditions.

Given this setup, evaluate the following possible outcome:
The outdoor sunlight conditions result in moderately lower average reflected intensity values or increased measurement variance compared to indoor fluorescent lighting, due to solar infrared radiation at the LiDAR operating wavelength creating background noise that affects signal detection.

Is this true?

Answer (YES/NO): NO